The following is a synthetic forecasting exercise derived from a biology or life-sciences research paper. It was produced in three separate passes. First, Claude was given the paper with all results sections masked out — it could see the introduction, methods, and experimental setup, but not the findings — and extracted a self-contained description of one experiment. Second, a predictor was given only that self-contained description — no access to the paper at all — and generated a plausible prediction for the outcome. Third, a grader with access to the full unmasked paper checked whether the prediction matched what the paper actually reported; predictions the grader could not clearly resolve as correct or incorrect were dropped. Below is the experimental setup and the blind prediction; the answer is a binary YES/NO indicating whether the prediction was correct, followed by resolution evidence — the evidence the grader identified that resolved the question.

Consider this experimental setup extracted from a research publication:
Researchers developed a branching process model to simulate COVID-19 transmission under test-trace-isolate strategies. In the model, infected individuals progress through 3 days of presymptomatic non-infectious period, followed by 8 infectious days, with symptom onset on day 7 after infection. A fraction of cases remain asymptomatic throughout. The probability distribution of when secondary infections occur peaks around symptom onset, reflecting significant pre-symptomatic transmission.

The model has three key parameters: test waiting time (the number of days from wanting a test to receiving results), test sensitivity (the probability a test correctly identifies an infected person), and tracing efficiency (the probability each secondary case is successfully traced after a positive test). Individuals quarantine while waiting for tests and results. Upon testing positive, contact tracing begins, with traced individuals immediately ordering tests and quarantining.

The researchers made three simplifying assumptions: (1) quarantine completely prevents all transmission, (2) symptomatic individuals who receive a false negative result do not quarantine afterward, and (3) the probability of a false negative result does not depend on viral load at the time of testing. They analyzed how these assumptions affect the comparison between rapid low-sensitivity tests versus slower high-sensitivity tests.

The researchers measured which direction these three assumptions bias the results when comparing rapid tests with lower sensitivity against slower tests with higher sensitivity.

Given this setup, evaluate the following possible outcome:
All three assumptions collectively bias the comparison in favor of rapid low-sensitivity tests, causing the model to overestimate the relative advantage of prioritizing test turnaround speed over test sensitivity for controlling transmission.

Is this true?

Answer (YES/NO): NO